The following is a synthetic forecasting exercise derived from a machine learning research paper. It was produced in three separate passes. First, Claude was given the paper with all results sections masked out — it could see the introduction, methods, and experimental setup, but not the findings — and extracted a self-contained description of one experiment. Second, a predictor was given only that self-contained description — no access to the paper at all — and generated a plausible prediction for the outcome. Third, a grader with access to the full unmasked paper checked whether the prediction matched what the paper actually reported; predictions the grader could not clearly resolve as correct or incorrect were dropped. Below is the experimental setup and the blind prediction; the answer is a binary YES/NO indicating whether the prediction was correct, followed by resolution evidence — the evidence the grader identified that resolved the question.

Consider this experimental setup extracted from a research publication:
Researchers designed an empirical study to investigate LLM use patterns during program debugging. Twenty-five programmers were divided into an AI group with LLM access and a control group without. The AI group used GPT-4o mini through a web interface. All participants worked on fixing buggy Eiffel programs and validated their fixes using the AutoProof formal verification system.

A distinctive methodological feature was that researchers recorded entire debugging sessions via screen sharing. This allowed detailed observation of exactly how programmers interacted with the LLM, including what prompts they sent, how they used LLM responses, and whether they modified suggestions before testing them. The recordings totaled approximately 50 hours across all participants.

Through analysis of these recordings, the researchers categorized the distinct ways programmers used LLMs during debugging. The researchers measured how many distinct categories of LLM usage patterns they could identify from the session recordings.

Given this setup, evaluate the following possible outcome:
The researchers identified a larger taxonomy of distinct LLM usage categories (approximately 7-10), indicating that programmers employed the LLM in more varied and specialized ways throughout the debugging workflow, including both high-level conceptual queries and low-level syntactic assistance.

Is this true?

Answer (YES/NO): YES